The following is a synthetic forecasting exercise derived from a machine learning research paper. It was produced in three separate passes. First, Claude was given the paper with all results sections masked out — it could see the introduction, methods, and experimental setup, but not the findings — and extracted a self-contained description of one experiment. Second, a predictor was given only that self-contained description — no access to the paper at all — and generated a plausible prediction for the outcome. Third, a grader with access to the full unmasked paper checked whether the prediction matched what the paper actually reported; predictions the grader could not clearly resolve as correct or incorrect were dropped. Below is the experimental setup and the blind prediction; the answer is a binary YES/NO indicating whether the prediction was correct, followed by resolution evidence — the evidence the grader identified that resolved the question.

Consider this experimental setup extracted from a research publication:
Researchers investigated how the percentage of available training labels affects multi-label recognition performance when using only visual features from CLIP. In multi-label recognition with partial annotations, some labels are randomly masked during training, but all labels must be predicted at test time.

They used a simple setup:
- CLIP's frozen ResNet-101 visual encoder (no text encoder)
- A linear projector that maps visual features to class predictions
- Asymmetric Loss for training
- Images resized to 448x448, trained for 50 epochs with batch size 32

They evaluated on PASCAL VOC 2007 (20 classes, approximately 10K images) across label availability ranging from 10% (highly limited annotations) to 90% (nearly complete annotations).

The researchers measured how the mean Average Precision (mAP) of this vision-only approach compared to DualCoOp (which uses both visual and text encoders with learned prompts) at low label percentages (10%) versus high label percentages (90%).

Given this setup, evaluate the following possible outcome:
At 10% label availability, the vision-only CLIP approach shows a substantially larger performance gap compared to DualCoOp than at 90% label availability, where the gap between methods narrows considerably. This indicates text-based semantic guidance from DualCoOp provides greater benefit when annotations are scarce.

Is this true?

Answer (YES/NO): NO